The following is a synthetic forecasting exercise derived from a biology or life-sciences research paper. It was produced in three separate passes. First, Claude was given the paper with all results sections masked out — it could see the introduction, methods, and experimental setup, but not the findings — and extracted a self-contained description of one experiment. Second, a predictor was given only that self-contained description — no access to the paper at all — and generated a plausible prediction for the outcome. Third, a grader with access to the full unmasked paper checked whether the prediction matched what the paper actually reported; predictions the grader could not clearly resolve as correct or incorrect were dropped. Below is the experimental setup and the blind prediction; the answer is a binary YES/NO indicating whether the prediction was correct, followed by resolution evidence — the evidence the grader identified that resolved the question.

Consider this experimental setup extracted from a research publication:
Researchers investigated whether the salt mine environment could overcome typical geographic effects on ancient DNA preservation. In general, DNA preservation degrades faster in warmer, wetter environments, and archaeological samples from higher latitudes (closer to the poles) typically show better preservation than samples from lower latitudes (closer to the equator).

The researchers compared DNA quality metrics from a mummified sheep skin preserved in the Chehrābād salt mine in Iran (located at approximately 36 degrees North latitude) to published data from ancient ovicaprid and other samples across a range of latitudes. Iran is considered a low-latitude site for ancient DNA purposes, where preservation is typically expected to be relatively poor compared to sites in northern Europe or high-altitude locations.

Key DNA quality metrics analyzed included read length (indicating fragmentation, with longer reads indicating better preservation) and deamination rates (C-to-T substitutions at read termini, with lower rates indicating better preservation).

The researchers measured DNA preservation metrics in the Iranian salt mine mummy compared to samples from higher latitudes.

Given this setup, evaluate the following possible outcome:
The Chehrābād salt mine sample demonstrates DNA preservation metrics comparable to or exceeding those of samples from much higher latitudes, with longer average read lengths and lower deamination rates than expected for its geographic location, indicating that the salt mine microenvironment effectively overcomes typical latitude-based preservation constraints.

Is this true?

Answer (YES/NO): YES